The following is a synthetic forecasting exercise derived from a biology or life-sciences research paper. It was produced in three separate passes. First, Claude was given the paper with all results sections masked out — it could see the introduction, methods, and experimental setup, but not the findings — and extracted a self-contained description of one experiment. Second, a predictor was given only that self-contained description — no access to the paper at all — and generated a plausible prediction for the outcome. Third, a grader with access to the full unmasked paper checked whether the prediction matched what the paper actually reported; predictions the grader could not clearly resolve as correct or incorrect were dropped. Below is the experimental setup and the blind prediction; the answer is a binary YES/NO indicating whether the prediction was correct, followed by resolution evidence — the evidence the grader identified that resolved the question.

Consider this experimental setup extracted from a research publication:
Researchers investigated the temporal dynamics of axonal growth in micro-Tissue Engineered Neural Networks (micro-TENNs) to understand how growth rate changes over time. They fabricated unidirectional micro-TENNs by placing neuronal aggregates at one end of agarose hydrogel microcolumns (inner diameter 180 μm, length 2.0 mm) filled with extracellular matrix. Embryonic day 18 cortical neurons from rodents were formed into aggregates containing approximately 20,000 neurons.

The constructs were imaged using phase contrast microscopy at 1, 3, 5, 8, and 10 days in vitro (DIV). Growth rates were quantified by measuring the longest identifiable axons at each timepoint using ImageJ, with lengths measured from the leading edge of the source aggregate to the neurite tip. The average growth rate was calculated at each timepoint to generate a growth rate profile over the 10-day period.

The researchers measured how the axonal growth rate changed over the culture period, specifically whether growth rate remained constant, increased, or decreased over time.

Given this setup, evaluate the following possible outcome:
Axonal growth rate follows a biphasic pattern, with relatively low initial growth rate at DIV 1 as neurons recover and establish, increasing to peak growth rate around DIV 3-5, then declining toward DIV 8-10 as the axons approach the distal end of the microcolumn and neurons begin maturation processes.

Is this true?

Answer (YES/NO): YES